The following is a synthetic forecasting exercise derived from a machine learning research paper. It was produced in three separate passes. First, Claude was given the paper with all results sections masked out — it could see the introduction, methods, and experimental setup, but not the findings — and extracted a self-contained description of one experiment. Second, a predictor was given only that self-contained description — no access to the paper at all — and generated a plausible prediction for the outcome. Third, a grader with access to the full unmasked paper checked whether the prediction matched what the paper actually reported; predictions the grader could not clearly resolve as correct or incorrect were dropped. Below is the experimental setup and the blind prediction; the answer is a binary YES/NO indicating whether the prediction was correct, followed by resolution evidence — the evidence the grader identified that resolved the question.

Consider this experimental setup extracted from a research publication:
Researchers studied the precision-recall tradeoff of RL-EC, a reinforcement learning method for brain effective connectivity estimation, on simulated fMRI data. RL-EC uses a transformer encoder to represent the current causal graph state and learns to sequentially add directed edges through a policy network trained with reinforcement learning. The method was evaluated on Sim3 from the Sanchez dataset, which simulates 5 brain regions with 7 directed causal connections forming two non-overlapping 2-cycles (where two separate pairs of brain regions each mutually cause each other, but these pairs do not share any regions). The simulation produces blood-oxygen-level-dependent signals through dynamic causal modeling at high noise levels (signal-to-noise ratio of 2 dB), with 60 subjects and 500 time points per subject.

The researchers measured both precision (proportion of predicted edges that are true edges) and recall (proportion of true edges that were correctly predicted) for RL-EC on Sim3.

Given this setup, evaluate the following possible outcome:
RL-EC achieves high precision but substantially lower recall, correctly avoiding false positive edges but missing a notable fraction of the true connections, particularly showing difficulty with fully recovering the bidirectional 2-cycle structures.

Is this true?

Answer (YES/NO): YES